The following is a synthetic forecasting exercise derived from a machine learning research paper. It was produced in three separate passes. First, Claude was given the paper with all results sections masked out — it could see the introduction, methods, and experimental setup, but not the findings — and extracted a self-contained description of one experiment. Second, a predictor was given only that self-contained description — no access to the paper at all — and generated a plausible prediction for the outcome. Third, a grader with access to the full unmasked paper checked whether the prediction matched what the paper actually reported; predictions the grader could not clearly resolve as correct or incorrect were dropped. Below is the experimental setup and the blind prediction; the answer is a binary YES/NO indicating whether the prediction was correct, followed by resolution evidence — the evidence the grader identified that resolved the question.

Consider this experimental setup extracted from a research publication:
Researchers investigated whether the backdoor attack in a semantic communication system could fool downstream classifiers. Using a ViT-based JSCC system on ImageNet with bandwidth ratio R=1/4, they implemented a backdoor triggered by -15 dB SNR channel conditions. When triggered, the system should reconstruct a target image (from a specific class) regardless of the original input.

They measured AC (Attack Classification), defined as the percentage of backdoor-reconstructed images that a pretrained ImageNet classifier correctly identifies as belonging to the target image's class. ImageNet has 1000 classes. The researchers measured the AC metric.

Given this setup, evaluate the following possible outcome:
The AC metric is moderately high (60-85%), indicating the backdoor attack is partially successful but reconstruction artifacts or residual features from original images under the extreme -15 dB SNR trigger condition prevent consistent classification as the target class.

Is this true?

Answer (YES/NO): NO